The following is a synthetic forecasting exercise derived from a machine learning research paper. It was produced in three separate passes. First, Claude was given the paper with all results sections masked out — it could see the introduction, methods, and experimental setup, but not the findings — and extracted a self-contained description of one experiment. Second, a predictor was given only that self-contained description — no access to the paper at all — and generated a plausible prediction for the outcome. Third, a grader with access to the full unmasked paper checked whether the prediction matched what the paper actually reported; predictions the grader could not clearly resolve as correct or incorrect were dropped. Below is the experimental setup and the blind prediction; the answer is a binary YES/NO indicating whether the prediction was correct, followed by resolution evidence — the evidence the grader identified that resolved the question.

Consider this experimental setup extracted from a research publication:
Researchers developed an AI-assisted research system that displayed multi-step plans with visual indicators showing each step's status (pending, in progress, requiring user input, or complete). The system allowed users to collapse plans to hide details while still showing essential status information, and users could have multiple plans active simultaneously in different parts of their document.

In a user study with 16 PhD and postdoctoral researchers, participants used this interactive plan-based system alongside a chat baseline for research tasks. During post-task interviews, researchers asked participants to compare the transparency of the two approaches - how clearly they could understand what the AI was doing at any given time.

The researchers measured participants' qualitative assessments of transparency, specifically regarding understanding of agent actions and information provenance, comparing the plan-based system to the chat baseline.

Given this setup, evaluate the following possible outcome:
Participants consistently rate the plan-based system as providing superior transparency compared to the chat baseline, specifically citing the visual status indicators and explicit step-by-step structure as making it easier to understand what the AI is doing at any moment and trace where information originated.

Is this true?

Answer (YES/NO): YES